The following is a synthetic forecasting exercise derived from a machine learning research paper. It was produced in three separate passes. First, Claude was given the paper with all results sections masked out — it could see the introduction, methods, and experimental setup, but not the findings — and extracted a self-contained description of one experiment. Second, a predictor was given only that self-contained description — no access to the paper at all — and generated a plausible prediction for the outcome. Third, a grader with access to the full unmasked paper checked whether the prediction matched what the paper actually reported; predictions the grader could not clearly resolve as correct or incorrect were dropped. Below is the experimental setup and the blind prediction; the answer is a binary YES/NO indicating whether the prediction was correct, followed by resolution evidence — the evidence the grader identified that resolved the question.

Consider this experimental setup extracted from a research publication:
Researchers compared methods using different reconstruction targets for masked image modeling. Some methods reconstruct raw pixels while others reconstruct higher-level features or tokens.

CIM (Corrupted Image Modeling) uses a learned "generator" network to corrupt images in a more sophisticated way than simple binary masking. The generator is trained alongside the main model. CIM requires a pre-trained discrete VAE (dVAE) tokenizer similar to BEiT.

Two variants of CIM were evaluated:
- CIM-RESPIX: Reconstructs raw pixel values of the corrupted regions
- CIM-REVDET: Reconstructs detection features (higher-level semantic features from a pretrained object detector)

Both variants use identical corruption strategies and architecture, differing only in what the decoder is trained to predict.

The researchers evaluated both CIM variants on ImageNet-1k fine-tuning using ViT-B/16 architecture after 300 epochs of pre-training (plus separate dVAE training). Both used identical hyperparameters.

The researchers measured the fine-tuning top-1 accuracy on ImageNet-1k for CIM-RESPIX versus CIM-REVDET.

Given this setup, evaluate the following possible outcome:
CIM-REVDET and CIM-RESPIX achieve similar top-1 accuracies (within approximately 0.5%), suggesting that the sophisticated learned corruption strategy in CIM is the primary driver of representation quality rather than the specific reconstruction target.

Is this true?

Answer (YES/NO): YES